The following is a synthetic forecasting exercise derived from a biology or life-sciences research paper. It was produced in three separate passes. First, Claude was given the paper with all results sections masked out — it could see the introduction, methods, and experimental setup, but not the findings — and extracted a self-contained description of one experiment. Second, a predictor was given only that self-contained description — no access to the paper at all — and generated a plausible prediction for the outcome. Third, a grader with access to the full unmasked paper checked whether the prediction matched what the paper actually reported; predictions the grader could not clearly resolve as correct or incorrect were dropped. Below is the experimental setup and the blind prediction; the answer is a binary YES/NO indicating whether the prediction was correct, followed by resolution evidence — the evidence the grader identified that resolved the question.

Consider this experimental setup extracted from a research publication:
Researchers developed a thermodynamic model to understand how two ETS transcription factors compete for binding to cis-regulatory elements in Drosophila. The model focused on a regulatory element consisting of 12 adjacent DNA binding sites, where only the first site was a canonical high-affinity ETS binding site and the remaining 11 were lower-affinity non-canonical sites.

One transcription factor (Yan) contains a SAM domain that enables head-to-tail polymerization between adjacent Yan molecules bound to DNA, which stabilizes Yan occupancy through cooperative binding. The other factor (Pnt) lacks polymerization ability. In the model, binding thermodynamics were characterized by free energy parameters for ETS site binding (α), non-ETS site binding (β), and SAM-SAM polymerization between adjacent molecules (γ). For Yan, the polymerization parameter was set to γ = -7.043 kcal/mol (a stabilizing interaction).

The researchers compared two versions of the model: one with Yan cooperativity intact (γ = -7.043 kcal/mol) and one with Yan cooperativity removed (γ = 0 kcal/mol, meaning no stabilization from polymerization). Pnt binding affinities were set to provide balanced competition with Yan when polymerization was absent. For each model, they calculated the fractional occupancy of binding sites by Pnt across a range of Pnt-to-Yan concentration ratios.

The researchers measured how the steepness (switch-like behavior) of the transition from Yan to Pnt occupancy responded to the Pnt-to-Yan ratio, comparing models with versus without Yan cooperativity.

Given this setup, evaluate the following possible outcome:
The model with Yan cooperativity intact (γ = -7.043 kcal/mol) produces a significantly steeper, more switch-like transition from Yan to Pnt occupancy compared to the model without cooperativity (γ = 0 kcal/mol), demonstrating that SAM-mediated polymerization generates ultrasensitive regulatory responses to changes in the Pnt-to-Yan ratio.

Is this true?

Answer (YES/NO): YES